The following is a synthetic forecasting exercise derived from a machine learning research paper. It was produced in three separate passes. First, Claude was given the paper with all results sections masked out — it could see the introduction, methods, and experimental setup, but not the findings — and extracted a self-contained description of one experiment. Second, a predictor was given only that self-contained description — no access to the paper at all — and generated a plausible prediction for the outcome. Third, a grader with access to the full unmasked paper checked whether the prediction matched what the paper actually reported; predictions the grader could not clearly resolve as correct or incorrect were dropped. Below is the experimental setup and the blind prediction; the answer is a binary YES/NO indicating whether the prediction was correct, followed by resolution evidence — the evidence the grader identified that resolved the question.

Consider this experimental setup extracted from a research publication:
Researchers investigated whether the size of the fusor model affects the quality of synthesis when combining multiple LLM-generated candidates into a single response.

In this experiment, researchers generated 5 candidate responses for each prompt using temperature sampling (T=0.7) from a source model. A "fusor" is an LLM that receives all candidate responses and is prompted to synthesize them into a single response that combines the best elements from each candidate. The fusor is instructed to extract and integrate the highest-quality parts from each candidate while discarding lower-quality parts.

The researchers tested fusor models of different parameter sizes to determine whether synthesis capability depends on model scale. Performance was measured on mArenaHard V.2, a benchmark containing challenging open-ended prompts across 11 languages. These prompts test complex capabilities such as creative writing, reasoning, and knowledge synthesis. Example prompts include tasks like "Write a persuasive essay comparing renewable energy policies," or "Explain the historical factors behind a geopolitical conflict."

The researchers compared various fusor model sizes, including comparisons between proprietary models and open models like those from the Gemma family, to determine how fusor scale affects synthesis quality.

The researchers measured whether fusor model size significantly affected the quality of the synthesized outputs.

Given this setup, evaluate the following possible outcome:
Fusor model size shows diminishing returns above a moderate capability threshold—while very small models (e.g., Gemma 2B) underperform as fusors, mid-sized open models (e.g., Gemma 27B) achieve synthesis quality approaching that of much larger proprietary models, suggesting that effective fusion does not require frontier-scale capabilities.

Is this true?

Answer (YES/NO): NO